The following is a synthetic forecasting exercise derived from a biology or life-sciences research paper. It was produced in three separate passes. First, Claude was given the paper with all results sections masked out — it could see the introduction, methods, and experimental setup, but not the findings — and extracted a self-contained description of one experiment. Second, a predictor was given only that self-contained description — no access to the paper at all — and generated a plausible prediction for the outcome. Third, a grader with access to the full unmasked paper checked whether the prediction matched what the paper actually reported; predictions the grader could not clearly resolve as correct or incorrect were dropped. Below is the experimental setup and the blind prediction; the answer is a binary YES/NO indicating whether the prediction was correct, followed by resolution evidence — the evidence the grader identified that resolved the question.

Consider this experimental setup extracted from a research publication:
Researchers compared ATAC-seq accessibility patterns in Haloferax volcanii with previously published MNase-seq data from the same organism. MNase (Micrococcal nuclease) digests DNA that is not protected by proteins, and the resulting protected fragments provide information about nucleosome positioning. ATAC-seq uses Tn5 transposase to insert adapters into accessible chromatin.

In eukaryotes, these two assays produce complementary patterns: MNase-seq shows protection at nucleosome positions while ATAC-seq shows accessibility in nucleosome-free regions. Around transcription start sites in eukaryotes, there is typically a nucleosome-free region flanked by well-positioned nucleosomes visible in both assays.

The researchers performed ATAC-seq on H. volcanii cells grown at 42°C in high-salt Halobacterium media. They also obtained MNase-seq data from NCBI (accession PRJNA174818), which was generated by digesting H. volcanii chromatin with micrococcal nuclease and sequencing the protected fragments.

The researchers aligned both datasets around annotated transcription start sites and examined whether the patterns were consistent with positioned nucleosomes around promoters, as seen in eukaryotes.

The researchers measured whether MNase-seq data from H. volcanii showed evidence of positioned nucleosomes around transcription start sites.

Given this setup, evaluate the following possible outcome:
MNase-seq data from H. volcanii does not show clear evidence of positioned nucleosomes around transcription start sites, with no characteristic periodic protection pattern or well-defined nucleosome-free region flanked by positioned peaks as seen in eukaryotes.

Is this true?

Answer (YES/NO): YES